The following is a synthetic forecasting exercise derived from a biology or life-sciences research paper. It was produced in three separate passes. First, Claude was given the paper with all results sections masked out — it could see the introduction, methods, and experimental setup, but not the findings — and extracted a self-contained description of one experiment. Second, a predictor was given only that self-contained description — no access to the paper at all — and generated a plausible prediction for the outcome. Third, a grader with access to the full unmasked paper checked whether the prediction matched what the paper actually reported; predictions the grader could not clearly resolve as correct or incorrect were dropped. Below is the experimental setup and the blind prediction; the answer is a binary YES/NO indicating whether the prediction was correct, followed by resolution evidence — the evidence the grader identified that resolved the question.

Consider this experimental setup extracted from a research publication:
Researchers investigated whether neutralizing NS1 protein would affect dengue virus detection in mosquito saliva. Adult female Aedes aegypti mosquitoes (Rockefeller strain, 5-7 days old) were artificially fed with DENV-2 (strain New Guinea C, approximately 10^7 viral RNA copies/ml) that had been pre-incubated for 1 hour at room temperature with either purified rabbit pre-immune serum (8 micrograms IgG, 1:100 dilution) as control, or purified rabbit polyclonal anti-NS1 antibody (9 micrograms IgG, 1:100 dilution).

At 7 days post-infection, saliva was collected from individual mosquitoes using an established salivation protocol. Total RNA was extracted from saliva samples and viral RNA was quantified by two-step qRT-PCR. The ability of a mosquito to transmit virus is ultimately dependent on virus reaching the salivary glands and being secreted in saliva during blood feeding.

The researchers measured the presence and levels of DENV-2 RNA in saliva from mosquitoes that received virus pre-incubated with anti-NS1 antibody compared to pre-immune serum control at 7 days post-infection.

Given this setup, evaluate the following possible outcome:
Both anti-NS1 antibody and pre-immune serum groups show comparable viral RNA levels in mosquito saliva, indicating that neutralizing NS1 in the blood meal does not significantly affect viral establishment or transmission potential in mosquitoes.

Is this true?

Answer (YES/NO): NO